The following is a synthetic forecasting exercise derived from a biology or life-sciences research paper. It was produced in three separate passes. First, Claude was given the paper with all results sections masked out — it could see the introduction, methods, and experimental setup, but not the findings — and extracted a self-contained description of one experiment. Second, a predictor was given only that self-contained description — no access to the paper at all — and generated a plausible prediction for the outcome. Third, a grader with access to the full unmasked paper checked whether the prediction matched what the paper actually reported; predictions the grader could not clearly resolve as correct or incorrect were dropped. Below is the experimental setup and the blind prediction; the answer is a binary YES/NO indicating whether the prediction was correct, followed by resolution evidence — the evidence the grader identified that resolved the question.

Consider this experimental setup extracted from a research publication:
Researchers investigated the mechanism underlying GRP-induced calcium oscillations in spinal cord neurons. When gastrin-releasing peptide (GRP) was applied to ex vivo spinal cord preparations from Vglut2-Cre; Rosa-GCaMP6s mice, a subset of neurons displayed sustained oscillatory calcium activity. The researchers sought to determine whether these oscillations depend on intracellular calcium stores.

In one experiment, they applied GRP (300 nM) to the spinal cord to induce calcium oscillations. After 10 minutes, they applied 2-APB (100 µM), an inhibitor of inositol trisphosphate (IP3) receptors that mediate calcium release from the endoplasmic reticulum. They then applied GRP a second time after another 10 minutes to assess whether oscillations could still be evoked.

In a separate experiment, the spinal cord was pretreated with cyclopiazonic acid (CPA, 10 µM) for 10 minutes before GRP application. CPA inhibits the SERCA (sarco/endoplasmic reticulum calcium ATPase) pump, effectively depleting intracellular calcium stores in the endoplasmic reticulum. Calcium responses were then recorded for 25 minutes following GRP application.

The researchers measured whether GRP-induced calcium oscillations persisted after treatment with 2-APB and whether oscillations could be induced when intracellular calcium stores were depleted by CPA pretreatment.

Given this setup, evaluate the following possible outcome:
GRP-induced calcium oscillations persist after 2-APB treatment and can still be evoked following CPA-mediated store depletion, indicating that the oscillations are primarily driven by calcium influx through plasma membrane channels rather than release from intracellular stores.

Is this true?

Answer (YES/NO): NO